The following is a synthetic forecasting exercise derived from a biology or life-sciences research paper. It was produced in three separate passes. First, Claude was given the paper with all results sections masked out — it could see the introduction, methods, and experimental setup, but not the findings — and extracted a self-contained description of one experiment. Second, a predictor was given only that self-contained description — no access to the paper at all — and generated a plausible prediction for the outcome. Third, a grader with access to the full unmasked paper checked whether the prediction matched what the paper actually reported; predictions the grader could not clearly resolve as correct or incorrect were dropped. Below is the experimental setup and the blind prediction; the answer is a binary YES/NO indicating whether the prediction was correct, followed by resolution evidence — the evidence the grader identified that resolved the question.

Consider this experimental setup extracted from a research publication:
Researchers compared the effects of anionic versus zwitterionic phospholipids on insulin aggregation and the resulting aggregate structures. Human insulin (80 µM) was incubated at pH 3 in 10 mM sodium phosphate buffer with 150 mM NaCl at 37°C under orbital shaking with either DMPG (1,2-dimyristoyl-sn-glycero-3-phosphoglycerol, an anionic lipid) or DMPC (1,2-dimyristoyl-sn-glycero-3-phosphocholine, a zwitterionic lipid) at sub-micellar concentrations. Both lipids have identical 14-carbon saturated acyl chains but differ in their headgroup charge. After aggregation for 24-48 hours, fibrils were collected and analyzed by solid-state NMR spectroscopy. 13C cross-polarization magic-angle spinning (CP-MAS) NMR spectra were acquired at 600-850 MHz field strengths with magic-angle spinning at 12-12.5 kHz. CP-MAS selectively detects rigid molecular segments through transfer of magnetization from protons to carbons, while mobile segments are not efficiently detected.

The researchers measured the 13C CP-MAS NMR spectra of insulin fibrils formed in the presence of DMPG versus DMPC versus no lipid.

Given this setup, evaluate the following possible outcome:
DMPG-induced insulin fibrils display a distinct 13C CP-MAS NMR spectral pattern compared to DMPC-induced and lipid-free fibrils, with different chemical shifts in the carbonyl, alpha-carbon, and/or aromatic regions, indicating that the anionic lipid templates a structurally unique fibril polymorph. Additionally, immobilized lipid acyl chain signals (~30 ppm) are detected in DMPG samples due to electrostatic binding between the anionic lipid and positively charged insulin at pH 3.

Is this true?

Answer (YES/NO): NO